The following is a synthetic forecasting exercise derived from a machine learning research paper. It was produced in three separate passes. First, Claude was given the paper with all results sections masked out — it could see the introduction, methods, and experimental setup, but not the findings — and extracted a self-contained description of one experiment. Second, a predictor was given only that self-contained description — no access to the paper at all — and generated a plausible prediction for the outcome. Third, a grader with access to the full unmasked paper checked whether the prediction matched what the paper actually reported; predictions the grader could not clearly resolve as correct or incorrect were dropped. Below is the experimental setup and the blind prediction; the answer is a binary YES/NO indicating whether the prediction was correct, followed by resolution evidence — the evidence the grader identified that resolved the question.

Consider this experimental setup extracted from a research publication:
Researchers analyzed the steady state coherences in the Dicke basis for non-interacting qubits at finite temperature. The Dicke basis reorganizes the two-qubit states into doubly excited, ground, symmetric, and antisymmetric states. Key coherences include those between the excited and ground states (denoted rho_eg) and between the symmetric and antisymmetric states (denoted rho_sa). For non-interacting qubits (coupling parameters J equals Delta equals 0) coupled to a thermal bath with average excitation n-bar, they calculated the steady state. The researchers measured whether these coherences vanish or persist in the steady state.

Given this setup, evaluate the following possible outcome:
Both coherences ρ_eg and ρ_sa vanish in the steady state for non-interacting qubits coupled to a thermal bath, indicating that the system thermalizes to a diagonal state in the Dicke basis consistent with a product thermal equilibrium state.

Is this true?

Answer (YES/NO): YES